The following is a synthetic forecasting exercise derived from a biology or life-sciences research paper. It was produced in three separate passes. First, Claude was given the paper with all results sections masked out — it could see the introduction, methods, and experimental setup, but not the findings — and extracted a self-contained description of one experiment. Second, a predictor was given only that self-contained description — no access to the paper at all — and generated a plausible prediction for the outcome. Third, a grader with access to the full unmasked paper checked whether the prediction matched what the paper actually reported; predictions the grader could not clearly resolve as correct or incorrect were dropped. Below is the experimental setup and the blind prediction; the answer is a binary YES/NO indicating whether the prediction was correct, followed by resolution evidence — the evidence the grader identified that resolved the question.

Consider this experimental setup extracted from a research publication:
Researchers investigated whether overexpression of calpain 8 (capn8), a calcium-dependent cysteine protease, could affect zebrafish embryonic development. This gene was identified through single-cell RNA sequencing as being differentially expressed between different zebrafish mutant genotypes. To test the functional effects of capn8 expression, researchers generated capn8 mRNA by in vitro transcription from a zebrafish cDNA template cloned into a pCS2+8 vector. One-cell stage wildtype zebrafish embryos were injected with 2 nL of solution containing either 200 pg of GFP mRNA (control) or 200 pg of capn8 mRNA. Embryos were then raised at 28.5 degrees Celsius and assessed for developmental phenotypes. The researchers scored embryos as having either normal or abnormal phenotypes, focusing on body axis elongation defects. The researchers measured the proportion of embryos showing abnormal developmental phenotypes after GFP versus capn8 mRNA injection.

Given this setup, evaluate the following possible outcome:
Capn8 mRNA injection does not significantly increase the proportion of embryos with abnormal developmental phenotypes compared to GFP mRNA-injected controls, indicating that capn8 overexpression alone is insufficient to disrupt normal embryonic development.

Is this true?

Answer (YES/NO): YES